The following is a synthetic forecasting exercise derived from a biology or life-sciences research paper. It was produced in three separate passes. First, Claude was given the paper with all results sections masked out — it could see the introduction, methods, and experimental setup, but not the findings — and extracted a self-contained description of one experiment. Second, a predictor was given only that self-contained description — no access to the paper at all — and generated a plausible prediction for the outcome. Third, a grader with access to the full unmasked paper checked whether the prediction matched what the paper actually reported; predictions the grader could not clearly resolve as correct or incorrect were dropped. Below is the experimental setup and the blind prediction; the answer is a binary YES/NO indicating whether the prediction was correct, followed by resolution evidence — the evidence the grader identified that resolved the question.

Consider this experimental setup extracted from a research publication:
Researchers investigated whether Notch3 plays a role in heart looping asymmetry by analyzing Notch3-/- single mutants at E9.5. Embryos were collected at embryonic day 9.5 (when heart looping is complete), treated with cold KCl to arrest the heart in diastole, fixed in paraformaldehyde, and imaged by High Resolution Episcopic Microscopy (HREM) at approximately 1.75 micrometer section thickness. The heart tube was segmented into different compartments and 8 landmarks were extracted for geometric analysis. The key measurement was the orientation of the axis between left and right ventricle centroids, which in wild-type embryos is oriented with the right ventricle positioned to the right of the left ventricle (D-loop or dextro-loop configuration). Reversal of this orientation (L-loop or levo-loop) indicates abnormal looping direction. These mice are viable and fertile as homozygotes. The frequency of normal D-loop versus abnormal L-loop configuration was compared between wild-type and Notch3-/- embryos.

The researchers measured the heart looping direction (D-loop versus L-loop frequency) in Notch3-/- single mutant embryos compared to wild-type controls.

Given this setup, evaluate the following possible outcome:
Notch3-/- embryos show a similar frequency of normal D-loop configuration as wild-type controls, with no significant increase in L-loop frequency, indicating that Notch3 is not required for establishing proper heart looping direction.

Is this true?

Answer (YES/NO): YES